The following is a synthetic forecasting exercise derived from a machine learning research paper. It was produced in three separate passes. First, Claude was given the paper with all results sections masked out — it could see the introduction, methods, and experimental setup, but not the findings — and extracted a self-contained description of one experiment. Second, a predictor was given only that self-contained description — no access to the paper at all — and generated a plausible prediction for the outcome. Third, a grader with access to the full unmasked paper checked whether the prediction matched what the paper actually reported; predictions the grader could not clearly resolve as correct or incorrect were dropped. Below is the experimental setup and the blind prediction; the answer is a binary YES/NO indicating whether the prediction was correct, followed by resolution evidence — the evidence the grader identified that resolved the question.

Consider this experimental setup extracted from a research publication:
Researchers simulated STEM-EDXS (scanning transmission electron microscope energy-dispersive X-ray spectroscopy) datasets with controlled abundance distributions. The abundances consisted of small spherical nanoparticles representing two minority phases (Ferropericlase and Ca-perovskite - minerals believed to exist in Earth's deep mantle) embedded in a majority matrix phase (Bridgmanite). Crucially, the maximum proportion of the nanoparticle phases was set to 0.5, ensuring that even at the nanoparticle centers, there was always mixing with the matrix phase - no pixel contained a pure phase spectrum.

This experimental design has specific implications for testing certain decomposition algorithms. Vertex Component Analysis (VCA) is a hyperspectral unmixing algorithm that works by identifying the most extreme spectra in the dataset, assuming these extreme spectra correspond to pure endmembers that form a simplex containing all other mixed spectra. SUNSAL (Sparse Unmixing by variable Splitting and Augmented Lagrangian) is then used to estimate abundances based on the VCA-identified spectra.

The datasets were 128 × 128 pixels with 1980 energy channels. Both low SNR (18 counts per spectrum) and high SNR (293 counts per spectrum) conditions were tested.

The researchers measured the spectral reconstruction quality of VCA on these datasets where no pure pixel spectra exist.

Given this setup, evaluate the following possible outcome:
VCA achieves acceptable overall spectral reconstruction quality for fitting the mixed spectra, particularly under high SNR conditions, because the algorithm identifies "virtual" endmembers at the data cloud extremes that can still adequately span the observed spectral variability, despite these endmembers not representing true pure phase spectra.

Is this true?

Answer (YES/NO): NO